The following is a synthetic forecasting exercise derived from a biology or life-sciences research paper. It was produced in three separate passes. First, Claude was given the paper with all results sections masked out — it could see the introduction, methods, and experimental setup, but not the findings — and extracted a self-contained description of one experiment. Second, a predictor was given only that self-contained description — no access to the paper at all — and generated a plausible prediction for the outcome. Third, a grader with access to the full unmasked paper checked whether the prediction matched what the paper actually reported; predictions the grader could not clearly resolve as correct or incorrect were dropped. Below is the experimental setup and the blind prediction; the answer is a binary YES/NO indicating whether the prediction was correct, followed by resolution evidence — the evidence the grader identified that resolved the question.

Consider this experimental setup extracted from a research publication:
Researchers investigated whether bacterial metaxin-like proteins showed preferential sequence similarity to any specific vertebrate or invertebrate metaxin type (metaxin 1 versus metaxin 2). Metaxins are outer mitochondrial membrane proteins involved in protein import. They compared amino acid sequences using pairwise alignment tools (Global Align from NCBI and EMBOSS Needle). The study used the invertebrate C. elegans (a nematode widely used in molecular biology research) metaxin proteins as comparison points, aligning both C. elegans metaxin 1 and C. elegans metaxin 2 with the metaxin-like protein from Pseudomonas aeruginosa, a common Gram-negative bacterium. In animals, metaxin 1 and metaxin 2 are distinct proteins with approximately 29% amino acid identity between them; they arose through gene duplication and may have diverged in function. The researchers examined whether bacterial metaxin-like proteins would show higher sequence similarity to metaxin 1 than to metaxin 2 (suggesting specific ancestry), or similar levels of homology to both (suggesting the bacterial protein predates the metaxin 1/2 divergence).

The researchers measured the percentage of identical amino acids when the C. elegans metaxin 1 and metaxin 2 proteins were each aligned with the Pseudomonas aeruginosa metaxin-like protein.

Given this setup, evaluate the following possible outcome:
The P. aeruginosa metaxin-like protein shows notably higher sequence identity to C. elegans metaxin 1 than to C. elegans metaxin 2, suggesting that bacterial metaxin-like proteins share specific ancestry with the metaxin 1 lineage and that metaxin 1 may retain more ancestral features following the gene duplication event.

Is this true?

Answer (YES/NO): NO